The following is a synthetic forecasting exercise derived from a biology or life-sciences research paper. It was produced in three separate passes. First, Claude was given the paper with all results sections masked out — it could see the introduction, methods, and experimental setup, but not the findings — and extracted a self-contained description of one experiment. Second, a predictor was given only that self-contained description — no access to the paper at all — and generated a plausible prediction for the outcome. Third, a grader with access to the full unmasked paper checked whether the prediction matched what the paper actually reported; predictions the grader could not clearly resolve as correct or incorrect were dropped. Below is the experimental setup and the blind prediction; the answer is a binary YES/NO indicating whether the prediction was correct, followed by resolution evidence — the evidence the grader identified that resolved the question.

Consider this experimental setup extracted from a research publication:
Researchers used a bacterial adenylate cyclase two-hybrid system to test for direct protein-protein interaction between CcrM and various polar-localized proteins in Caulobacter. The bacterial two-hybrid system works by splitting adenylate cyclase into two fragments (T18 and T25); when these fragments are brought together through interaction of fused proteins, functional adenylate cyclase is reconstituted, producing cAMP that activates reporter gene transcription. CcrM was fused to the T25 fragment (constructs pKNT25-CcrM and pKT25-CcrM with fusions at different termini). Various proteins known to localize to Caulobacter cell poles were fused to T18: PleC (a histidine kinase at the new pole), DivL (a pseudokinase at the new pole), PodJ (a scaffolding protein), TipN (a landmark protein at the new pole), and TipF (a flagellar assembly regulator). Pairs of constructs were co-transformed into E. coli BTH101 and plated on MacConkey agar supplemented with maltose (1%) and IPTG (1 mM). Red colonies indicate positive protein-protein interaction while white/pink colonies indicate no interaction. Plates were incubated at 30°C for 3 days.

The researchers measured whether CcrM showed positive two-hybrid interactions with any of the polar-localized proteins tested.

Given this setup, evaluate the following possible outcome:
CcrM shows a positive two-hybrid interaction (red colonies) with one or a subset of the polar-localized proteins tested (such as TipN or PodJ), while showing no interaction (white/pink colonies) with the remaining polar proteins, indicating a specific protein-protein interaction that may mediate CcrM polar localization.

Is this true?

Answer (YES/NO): NO